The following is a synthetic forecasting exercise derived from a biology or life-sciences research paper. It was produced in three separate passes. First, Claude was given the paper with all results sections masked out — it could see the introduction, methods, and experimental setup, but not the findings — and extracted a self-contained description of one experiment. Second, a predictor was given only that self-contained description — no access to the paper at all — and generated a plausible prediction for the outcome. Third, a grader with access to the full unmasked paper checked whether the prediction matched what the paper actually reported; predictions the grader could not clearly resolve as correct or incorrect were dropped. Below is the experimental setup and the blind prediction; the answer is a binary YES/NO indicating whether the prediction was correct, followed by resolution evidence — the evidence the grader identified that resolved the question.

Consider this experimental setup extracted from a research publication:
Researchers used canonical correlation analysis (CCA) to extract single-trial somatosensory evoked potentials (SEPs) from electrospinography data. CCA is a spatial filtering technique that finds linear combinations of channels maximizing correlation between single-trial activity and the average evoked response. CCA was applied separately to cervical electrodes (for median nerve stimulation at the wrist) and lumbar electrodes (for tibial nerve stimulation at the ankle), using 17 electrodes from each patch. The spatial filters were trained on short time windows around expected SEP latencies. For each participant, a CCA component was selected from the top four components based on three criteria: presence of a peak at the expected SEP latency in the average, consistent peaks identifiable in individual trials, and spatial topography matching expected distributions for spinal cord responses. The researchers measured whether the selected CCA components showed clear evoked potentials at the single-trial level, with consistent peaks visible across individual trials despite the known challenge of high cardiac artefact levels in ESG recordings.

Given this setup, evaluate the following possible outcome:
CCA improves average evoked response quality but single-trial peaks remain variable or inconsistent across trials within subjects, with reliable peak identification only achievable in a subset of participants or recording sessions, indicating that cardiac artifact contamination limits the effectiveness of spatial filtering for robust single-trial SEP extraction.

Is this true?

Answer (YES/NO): NO